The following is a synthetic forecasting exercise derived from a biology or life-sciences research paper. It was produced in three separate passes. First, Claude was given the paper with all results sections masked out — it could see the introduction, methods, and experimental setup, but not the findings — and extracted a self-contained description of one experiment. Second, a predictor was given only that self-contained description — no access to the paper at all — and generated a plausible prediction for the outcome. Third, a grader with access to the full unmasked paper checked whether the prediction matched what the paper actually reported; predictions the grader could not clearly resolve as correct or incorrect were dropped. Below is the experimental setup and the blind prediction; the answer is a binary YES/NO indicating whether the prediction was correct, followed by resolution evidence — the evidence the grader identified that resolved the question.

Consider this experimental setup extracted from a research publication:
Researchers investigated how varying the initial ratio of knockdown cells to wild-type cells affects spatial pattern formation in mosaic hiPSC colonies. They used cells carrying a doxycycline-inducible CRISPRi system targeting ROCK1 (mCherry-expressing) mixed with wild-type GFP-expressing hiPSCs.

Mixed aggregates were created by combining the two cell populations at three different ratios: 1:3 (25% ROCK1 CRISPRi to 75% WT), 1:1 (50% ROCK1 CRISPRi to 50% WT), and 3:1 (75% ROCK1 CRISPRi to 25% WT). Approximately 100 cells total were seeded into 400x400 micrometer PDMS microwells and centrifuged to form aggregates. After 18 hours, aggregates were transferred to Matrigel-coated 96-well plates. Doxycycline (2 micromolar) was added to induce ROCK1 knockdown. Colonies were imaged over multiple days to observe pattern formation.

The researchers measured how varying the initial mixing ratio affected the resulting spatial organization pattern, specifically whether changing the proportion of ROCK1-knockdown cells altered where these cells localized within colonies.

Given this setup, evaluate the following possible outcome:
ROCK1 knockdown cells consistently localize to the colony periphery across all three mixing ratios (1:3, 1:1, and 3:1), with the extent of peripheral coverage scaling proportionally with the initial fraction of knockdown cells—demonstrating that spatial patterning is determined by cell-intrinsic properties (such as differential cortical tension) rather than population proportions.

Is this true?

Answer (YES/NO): NO